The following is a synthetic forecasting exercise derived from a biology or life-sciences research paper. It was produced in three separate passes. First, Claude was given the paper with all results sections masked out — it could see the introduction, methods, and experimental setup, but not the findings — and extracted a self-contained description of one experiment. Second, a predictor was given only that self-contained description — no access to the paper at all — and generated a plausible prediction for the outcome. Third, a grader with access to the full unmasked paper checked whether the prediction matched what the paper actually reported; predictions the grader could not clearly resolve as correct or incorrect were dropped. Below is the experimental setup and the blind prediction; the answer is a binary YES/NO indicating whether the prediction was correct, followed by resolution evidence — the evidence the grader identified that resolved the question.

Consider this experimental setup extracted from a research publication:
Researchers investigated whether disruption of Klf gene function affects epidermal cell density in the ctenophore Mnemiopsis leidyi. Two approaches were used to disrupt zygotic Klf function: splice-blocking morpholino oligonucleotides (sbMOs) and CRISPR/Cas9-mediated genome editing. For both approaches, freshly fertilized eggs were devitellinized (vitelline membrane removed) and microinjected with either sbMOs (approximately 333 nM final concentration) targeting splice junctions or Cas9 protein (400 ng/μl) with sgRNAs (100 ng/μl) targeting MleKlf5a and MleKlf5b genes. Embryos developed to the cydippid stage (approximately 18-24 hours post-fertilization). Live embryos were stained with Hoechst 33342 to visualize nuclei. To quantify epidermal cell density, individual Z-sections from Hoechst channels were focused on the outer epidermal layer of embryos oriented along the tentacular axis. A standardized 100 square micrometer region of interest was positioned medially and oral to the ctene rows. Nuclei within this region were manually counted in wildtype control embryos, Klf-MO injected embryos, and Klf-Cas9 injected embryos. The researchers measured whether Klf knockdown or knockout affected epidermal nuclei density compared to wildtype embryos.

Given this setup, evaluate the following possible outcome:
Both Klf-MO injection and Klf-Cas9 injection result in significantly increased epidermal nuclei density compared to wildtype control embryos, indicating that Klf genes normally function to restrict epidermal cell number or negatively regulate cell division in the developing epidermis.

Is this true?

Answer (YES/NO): NO